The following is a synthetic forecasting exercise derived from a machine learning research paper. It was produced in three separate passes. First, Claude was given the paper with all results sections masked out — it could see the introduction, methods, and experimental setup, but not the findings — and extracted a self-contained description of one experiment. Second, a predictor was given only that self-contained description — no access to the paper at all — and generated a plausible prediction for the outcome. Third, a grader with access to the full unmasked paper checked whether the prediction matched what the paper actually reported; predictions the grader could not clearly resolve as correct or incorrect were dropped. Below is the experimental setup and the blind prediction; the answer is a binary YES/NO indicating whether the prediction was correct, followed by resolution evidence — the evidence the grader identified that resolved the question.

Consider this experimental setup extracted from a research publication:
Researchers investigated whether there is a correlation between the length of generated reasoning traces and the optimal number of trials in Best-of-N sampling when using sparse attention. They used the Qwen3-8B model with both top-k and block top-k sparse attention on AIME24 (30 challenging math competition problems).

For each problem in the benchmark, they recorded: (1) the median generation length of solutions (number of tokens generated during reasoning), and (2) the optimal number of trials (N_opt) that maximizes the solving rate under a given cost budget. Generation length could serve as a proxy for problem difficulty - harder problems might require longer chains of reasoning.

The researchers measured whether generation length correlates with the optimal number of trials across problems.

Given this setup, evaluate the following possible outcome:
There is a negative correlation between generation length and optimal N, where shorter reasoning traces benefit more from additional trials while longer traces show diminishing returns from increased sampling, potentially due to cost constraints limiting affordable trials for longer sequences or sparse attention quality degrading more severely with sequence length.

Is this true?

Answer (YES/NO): NO